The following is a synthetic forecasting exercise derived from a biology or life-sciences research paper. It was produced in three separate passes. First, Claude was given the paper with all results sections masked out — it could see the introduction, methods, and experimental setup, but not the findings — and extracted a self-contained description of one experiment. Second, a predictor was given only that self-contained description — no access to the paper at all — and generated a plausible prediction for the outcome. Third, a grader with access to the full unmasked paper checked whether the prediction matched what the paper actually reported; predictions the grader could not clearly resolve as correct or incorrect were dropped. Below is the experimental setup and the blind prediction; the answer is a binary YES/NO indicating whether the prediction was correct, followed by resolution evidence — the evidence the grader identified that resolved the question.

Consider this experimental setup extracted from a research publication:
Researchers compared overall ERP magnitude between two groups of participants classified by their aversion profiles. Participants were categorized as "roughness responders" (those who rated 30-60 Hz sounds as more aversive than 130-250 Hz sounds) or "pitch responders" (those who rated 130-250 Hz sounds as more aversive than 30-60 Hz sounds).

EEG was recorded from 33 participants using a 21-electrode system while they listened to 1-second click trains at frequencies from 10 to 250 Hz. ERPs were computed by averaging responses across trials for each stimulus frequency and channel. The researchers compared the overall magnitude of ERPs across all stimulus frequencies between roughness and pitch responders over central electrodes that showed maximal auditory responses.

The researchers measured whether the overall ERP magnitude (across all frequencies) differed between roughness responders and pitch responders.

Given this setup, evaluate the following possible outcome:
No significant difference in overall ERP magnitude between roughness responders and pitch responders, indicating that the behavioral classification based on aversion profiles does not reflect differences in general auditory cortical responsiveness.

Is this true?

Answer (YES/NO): YES